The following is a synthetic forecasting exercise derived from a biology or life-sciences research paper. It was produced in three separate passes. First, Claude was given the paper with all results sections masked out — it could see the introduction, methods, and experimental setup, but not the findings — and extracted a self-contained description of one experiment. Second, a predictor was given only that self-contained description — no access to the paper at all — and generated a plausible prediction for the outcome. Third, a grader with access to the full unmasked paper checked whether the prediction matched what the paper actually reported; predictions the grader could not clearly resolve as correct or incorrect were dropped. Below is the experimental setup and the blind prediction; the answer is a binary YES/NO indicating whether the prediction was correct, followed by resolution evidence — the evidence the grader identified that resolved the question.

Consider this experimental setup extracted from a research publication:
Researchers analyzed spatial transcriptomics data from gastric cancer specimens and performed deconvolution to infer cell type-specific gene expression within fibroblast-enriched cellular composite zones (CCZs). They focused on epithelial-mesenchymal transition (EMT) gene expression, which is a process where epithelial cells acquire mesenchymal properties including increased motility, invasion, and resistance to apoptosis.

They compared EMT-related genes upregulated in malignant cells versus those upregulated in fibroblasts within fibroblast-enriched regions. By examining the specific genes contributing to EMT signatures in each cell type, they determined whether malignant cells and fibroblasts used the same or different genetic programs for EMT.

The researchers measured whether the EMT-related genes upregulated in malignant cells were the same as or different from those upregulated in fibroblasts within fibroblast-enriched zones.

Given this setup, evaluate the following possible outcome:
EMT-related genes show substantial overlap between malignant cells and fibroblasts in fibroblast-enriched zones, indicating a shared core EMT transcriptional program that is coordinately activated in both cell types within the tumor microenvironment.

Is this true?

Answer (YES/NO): NO